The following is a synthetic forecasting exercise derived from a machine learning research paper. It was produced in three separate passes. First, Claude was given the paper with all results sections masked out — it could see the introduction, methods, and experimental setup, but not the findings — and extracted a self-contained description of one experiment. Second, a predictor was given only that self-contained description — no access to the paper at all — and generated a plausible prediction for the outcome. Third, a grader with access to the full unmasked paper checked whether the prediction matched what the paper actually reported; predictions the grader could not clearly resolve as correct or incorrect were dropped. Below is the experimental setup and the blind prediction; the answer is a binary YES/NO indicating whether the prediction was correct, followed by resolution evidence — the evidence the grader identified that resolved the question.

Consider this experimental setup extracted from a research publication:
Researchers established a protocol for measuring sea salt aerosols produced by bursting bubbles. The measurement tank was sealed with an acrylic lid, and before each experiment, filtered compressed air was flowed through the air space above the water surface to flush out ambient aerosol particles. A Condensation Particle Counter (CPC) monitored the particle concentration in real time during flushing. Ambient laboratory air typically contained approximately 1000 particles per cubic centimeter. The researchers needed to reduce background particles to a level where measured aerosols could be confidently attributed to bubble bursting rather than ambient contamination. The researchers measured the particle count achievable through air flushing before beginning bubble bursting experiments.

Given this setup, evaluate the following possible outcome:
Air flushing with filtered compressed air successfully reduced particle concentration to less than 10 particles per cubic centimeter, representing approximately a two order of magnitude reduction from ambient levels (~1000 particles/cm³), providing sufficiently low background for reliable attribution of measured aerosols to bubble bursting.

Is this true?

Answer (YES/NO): YES